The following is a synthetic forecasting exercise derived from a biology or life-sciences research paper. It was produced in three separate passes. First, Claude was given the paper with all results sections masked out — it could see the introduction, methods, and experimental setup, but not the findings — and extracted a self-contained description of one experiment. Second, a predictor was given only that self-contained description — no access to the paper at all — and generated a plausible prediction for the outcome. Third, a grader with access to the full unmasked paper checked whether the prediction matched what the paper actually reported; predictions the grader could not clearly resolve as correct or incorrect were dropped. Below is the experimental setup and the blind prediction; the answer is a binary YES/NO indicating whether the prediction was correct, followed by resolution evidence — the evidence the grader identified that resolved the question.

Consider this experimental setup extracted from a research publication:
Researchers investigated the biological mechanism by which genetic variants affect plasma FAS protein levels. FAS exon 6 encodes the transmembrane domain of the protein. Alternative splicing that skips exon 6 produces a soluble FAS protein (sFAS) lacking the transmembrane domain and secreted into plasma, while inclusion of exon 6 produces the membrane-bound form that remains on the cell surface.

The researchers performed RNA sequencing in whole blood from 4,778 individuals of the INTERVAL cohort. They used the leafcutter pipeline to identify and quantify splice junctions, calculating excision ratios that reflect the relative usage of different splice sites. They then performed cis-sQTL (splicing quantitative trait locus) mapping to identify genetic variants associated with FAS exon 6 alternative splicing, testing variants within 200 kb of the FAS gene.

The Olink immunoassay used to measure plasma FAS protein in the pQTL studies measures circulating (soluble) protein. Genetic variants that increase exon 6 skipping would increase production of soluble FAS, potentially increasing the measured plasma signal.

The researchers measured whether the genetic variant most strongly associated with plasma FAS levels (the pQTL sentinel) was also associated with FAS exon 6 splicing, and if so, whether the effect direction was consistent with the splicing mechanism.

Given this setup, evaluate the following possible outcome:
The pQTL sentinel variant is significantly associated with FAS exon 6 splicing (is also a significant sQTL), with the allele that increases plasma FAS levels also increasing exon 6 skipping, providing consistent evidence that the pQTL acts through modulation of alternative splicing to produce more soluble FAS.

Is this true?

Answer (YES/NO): YES